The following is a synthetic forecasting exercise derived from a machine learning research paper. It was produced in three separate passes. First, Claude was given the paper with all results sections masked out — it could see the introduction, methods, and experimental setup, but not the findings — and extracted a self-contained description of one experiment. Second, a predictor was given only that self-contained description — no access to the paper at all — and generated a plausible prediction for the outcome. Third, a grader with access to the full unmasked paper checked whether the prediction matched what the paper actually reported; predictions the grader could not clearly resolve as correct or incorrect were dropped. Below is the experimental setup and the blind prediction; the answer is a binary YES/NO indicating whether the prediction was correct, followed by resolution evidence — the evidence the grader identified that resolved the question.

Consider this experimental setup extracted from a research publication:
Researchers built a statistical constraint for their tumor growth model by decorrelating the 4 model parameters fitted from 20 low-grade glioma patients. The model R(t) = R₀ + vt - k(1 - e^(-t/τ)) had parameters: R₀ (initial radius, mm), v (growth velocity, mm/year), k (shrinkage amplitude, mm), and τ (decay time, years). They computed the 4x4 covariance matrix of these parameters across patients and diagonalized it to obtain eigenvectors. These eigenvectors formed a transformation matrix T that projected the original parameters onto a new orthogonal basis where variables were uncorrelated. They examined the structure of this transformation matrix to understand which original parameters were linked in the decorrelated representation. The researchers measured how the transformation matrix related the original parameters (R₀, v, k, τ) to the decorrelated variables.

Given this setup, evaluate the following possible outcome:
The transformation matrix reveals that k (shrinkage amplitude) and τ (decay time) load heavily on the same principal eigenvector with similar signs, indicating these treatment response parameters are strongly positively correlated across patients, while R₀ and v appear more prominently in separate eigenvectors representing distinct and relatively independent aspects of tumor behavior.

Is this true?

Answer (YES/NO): NO